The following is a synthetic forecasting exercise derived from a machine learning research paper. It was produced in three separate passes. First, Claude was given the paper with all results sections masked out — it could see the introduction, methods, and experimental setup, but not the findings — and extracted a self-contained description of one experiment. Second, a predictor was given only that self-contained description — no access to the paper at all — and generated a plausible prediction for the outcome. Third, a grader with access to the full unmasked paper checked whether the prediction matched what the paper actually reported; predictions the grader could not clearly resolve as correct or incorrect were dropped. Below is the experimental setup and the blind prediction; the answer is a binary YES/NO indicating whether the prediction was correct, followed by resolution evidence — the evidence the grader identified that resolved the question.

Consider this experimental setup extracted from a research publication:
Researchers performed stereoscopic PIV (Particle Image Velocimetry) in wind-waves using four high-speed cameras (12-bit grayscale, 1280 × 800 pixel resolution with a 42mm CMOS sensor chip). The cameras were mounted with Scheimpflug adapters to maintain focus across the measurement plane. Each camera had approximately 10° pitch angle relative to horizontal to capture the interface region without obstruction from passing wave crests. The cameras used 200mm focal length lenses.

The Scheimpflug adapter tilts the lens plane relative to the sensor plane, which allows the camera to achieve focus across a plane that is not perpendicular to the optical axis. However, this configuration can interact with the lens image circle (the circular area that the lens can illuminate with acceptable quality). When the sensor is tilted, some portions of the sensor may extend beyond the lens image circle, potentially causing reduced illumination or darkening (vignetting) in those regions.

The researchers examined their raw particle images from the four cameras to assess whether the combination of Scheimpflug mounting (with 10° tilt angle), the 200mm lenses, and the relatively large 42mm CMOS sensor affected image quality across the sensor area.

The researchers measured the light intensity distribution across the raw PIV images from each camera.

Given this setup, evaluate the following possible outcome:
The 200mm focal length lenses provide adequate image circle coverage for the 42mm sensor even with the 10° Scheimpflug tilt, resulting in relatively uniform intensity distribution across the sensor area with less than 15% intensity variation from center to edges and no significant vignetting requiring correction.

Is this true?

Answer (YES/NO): NO